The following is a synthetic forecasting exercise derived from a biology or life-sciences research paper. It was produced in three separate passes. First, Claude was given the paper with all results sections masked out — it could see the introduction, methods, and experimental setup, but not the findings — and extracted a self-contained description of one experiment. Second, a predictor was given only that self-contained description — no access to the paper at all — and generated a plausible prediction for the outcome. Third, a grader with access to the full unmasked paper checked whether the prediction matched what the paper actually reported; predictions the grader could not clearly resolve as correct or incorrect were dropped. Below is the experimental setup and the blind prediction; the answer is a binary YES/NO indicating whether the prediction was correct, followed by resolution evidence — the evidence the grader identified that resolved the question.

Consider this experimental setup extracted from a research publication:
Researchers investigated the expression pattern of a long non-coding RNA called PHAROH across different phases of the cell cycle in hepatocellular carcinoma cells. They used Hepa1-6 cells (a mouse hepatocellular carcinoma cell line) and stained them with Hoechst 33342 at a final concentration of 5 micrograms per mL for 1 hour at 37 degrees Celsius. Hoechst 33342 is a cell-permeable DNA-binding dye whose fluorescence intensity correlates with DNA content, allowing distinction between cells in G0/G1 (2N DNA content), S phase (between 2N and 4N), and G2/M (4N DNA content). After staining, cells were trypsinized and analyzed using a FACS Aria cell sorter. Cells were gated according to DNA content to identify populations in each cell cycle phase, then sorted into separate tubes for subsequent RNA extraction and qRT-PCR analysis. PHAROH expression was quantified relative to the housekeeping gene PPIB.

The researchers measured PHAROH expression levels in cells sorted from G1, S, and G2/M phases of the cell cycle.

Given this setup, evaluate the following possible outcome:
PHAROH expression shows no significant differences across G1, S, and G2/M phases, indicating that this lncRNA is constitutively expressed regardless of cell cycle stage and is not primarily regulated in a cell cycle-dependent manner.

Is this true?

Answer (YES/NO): YES